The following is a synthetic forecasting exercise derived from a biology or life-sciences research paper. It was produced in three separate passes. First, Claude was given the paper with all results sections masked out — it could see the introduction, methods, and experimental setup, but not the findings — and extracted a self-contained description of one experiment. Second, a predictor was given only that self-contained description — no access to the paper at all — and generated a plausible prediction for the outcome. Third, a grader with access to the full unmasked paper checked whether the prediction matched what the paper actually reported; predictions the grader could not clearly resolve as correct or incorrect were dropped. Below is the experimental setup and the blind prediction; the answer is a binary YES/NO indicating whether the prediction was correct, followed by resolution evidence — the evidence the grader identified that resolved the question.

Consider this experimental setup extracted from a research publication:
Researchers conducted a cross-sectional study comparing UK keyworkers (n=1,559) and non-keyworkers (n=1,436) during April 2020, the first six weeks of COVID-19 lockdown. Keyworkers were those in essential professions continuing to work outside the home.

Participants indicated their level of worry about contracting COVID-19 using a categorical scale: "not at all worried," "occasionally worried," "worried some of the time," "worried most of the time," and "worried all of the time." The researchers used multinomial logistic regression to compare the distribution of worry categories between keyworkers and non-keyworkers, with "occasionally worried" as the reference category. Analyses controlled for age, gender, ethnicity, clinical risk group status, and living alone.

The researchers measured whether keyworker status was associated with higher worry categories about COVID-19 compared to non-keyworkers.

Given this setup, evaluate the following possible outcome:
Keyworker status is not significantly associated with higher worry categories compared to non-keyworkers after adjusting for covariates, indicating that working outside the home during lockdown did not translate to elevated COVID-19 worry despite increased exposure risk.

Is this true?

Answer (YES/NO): NO